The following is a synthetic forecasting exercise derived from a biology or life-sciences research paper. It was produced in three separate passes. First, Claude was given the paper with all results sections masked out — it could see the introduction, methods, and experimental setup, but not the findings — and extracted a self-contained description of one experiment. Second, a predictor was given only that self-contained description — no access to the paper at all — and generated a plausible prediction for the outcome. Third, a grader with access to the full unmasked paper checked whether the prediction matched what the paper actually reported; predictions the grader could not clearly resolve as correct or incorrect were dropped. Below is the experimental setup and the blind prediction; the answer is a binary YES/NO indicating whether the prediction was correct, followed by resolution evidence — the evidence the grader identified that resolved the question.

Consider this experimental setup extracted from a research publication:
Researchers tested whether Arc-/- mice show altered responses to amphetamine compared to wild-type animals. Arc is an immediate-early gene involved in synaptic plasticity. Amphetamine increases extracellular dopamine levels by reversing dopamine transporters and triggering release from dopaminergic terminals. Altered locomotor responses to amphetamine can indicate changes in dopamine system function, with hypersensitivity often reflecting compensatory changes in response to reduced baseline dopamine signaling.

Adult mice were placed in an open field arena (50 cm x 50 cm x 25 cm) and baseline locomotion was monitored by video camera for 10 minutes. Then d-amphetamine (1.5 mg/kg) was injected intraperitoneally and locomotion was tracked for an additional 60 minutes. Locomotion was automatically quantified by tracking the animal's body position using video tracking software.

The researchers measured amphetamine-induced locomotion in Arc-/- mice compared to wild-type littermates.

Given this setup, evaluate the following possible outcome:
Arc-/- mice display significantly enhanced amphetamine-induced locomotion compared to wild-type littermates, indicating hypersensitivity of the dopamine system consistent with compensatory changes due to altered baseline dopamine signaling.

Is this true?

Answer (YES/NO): YES